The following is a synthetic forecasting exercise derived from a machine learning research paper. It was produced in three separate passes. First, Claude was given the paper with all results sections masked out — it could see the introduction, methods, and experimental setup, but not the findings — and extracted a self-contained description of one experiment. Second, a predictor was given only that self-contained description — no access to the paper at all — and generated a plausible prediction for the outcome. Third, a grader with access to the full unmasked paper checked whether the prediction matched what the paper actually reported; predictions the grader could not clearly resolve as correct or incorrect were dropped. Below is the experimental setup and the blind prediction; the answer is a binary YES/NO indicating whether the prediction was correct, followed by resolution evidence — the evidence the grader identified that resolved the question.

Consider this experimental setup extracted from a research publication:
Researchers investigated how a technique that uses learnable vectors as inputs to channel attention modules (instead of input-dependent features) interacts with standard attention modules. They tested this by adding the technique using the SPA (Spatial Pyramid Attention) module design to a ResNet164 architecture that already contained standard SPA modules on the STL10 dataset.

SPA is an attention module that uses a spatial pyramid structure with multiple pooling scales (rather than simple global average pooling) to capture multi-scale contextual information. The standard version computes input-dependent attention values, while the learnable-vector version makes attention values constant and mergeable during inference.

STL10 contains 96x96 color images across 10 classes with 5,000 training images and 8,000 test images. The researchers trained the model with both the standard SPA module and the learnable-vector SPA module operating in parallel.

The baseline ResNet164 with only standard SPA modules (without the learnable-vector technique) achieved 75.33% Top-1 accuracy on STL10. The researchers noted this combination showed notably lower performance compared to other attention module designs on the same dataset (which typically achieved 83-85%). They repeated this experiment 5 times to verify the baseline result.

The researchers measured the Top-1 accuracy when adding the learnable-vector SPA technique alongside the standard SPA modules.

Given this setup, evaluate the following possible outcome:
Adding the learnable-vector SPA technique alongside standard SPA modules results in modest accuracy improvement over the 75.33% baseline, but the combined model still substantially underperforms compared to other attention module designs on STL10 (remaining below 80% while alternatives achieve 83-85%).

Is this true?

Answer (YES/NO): YES